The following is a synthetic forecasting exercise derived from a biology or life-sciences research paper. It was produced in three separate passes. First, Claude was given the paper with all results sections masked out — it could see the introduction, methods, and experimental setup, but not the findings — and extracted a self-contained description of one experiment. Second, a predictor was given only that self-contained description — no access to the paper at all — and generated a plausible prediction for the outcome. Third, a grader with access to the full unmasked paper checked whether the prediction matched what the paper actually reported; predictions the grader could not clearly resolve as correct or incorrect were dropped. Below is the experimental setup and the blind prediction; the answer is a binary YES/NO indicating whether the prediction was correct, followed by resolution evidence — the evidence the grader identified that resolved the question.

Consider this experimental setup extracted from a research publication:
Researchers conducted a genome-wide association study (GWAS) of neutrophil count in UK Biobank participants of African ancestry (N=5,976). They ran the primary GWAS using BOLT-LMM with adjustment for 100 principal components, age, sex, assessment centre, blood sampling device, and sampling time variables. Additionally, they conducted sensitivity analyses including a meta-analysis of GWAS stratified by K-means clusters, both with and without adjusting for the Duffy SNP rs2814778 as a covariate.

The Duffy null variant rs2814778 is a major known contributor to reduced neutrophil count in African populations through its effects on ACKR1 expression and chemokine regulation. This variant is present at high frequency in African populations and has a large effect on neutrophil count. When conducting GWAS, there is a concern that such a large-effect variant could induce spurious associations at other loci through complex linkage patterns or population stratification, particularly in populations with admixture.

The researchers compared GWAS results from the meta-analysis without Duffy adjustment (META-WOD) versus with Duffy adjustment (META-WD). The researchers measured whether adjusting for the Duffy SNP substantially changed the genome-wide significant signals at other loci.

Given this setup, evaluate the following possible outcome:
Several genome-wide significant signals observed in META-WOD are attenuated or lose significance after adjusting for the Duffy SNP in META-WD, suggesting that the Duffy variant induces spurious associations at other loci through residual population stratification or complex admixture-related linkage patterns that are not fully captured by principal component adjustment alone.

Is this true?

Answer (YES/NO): NO